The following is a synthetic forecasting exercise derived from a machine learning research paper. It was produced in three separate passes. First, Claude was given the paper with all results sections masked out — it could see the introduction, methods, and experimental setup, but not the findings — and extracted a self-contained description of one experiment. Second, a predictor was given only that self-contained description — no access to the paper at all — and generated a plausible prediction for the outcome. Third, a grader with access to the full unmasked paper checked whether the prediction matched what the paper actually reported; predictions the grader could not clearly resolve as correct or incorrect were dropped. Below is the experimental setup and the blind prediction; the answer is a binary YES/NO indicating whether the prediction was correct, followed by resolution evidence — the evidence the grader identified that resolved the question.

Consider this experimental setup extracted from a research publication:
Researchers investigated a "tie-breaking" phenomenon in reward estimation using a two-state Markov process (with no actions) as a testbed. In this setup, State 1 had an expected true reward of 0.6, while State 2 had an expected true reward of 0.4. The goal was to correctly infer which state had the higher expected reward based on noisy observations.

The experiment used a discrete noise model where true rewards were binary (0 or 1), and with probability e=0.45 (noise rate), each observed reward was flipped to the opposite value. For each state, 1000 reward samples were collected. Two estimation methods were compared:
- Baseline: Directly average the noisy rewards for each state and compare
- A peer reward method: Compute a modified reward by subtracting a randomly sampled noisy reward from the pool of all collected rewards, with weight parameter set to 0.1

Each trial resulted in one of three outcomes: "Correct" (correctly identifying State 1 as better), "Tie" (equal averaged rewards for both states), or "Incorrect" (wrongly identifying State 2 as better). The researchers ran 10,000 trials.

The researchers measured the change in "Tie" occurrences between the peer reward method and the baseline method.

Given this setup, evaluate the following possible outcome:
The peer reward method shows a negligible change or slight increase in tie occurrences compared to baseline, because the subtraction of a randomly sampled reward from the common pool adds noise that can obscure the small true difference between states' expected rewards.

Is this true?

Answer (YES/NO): NO